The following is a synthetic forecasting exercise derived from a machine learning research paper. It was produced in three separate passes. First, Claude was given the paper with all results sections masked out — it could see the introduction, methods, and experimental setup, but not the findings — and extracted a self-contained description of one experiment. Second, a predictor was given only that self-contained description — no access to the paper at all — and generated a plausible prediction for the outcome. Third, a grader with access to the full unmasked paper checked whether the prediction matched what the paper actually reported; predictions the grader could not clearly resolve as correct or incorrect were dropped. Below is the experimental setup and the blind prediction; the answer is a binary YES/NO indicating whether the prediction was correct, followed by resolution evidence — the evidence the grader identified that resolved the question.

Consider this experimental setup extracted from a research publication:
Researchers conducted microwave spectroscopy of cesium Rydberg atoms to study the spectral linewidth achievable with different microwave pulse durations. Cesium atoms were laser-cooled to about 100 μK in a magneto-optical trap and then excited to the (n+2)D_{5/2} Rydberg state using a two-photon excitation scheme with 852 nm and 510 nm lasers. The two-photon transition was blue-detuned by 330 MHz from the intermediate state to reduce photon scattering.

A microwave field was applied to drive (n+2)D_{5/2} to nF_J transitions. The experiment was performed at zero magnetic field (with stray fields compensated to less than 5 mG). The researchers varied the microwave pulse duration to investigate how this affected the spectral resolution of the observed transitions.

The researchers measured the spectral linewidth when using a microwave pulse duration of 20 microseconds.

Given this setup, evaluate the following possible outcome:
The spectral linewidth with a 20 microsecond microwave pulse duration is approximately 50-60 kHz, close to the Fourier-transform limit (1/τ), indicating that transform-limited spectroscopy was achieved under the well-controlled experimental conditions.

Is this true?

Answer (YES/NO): NO